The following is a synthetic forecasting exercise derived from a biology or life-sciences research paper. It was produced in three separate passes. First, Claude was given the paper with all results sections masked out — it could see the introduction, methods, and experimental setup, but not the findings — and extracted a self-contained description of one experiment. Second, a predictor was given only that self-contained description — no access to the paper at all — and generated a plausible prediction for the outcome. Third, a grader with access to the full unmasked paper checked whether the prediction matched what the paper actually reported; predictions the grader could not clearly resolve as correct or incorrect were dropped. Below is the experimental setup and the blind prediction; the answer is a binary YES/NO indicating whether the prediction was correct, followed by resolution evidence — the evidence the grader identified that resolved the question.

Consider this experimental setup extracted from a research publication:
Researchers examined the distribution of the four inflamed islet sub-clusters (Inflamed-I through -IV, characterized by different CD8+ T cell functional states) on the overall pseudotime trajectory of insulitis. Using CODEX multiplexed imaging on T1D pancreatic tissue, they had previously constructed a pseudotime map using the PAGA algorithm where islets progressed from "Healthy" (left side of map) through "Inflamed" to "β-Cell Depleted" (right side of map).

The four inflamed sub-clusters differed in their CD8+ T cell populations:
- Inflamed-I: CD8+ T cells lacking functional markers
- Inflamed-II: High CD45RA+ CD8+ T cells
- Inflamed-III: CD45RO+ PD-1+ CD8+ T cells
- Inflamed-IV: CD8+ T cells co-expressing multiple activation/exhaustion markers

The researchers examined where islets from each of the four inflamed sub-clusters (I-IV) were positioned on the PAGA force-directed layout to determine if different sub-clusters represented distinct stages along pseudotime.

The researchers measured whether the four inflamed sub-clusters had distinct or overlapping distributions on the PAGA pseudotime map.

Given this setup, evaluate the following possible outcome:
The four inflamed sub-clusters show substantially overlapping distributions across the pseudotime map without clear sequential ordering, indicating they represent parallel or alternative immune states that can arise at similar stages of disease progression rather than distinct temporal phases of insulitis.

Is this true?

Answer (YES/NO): YES